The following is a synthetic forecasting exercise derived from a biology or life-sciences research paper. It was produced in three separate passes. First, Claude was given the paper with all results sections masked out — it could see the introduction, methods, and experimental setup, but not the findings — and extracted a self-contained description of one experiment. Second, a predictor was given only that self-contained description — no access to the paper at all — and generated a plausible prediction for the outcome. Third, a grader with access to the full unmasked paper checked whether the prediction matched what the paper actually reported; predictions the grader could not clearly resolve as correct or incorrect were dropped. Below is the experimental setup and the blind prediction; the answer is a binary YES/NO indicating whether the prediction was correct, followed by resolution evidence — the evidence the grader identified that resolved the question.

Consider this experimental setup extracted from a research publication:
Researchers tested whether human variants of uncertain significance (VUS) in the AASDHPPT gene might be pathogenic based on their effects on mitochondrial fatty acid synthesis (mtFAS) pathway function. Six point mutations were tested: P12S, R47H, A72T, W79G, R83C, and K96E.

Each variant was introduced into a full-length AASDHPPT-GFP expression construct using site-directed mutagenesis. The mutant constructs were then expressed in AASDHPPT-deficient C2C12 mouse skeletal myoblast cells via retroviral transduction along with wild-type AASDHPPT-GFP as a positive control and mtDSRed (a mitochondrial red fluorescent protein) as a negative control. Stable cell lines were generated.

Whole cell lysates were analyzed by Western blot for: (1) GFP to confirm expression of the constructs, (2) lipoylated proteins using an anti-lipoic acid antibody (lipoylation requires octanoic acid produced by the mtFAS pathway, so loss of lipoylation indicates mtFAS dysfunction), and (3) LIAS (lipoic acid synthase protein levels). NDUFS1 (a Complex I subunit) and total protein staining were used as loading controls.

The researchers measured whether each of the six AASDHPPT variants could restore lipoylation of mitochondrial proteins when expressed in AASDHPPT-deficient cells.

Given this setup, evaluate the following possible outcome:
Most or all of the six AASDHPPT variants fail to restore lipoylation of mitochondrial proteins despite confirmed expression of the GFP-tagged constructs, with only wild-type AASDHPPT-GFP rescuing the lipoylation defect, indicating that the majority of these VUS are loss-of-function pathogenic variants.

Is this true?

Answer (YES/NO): NO